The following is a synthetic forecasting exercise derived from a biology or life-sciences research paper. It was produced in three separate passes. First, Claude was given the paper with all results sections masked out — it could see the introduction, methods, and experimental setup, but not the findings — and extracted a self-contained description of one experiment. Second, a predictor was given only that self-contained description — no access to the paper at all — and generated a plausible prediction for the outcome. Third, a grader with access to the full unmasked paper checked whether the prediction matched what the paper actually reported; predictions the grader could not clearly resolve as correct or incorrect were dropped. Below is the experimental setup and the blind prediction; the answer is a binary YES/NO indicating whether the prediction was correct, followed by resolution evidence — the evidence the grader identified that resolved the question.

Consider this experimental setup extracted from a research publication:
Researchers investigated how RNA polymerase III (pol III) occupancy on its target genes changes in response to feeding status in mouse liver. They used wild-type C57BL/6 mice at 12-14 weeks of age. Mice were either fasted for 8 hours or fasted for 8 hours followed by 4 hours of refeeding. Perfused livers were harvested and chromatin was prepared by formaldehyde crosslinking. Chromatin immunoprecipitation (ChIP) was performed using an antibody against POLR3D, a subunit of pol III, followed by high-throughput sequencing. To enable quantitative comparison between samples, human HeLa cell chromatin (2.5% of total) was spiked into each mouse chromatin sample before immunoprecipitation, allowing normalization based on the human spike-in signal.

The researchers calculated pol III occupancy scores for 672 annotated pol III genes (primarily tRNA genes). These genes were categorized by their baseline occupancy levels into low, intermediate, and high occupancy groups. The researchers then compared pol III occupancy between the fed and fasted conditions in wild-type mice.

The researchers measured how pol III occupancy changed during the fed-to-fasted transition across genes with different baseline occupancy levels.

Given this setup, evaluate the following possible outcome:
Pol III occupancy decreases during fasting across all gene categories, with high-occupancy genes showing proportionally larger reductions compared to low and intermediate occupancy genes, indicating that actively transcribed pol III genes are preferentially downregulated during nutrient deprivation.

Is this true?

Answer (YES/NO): NO